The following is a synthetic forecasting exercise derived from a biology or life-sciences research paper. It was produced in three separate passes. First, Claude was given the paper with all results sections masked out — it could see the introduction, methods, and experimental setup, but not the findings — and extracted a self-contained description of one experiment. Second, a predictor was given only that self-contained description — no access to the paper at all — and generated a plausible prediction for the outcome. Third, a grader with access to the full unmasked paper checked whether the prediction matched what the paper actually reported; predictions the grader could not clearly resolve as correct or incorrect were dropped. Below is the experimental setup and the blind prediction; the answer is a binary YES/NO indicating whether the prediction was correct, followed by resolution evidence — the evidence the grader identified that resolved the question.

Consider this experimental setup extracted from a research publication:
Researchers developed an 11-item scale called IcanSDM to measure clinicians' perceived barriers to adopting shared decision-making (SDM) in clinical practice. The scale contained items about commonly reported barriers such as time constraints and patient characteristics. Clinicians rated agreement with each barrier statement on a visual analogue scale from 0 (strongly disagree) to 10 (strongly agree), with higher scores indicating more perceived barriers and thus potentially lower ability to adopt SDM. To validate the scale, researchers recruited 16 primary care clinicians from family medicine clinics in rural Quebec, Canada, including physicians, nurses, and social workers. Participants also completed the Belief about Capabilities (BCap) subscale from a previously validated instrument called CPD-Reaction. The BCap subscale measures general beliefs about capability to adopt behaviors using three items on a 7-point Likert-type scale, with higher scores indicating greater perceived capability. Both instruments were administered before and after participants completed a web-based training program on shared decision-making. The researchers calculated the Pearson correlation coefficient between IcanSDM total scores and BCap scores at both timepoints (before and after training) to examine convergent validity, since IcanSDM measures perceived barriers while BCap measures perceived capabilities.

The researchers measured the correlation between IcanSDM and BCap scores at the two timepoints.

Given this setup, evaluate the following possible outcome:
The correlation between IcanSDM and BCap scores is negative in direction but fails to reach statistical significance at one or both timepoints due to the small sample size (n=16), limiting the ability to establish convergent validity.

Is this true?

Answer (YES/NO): NO